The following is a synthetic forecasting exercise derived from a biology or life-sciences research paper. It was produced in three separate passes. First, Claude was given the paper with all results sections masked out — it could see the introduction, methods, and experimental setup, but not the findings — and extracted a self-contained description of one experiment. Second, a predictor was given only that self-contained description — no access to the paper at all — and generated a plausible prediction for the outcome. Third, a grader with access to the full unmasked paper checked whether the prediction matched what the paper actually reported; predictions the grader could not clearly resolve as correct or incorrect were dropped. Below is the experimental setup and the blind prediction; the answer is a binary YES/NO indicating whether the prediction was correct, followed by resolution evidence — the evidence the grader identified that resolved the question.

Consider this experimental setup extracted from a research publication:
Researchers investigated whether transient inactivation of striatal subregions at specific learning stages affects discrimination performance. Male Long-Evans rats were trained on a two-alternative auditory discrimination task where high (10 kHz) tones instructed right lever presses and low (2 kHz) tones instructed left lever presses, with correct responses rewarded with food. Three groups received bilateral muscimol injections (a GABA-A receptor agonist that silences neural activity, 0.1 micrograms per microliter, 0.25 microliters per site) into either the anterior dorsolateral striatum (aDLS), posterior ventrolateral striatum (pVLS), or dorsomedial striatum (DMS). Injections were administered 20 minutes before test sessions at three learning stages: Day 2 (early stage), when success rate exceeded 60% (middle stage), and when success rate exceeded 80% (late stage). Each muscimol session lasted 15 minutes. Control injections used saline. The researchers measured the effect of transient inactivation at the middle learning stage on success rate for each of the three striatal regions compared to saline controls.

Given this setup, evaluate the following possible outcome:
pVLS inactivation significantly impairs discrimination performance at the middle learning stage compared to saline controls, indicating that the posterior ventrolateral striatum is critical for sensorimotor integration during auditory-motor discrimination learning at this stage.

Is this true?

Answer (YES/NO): NO